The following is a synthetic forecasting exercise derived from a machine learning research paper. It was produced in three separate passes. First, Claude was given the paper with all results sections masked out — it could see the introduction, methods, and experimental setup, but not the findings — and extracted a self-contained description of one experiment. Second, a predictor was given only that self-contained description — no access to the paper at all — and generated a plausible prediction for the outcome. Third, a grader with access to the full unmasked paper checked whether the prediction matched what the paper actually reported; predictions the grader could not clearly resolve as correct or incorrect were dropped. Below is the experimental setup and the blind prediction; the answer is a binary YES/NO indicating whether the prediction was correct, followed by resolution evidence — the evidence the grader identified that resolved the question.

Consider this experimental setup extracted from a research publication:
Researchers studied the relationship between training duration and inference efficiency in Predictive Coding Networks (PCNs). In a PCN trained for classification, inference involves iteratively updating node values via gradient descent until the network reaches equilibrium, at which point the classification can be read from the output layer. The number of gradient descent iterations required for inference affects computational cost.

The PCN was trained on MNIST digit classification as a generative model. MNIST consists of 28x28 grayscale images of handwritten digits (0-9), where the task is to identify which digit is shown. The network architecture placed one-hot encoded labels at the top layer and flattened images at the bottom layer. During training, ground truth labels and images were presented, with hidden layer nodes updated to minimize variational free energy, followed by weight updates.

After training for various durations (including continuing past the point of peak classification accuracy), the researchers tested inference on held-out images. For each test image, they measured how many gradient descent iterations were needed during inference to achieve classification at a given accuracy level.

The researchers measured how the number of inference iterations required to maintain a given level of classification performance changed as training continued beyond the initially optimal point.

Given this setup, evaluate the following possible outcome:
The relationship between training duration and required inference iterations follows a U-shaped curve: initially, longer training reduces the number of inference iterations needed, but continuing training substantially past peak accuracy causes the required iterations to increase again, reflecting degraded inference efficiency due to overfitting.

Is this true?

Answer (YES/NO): NO